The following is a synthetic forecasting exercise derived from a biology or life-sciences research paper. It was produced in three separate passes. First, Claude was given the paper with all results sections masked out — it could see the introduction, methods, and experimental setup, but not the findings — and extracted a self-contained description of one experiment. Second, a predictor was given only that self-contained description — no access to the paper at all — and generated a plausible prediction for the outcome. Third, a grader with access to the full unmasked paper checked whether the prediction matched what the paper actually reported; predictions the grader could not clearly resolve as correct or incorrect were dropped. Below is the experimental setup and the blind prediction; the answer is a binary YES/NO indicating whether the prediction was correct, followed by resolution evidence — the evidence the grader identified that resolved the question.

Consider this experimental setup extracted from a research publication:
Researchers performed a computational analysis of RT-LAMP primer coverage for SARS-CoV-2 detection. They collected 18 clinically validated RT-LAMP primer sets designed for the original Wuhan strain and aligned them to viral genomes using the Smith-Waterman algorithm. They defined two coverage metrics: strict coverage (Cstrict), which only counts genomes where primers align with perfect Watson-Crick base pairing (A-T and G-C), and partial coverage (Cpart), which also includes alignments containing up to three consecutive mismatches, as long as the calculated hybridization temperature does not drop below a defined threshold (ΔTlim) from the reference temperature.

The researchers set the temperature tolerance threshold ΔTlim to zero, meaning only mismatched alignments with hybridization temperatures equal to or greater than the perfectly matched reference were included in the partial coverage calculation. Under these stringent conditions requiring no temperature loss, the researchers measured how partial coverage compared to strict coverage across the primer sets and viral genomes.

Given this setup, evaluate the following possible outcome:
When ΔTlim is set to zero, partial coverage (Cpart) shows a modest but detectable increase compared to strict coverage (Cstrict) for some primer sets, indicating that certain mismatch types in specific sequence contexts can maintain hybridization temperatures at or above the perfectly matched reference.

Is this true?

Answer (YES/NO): YES